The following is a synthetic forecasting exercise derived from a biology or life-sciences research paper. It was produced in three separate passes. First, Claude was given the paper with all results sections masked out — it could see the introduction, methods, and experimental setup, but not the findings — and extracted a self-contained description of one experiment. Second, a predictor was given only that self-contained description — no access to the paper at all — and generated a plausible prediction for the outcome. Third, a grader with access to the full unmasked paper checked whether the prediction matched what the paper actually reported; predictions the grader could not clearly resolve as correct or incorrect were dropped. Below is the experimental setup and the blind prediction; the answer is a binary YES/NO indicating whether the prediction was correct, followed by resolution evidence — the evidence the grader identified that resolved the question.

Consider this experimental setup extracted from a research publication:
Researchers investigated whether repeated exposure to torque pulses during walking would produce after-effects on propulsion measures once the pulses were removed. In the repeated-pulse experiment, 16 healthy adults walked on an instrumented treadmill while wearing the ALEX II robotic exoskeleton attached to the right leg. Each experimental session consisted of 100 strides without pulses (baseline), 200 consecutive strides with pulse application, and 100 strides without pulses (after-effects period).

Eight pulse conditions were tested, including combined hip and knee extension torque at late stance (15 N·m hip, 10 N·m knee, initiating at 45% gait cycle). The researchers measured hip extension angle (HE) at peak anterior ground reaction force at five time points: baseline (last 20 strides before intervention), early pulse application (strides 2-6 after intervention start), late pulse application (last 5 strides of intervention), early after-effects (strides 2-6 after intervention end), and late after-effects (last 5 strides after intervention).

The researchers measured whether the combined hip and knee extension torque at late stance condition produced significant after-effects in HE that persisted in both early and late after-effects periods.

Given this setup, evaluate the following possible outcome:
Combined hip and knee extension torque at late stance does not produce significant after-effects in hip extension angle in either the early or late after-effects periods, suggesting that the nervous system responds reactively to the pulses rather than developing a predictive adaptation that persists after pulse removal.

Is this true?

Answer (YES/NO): NO